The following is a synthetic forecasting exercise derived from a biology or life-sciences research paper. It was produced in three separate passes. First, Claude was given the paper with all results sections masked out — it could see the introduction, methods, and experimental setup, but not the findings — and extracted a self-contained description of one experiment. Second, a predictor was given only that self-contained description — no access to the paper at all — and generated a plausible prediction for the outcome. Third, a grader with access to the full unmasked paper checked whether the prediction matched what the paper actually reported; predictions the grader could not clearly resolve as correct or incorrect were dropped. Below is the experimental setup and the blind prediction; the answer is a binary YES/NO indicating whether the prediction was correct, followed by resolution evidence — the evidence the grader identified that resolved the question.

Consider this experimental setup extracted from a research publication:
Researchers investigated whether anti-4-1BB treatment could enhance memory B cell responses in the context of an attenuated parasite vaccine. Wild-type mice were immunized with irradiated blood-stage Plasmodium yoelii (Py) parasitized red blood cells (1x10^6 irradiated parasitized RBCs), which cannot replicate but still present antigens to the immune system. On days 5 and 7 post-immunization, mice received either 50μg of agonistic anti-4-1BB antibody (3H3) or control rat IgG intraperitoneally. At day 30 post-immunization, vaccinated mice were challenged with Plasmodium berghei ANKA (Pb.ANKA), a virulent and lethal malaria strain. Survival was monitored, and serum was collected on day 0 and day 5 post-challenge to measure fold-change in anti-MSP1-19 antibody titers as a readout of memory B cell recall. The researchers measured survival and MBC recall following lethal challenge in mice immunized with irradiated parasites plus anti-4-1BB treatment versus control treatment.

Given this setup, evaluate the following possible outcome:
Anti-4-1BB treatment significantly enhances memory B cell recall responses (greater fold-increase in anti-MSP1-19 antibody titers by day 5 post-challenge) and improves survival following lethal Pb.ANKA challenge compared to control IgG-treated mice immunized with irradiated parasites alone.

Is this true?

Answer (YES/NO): YES